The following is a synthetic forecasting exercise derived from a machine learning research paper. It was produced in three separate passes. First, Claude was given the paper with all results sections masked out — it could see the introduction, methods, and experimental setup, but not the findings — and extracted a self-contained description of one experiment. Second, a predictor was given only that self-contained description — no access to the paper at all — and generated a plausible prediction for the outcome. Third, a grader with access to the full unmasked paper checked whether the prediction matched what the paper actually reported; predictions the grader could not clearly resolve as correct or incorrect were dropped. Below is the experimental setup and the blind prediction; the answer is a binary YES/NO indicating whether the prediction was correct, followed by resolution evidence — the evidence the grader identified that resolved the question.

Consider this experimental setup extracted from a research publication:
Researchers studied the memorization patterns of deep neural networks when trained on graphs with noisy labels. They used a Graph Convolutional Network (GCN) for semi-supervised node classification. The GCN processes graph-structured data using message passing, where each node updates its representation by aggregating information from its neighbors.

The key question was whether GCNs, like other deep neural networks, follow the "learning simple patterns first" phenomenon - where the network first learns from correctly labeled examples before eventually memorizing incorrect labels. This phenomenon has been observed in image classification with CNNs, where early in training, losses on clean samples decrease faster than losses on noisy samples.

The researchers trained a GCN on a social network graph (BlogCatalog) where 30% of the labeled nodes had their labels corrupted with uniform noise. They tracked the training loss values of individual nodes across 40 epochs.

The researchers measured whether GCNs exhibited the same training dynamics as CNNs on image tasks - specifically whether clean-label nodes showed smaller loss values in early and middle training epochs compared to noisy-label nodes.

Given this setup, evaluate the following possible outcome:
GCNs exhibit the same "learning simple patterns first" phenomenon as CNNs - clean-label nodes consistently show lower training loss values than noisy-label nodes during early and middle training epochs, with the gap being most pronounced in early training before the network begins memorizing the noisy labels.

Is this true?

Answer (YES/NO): YES